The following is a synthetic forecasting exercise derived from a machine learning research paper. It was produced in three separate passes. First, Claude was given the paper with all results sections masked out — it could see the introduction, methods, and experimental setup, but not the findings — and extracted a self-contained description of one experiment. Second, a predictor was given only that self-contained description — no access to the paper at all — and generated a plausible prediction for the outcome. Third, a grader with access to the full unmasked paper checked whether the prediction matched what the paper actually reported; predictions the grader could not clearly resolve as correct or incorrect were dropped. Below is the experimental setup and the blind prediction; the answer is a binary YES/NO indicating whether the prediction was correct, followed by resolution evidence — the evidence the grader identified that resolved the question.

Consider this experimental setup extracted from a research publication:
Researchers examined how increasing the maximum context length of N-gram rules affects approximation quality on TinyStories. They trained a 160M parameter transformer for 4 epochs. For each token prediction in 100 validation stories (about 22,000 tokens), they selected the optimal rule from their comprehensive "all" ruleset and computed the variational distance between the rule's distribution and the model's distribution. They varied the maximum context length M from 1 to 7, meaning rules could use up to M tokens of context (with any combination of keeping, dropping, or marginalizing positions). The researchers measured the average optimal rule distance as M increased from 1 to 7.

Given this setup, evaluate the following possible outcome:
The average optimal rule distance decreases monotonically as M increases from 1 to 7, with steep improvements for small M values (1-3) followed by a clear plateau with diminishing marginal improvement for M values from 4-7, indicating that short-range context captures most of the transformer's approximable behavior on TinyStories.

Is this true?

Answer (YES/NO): NO